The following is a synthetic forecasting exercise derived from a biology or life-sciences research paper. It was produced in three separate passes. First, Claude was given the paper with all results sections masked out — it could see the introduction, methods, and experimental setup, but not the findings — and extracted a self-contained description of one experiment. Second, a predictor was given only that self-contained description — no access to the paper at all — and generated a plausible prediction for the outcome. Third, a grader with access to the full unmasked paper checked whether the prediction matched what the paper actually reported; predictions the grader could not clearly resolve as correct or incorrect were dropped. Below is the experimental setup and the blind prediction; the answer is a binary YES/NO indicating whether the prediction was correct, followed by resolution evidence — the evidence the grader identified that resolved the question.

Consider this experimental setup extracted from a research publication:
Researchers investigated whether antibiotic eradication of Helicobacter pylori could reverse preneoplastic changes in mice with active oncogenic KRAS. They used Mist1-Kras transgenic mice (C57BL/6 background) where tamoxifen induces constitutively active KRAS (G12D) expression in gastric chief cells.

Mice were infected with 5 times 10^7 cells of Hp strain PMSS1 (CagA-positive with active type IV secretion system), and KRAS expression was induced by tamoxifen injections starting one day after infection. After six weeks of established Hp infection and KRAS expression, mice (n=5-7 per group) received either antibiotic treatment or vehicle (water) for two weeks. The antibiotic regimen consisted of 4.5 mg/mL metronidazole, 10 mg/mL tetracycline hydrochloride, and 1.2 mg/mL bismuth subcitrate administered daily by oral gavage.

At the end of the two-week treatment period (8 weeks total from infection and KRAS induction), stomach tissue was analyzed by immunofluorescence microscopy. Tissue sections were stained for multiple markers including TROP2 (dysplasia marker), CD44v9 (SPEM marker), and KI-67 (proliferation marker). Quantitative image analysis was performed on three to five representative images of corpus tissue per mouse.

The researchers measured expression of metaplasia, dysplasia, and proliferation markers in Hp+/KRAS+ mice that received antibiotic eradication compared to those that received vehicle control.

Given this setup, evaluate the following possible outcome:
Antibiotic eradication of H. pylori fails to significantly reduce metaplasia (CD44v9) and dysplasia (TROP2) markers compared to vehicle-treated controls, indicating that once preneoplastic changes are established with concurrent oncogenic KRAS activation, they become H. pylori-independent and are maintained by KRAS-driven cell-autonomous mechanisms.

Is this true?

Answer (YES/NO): NO